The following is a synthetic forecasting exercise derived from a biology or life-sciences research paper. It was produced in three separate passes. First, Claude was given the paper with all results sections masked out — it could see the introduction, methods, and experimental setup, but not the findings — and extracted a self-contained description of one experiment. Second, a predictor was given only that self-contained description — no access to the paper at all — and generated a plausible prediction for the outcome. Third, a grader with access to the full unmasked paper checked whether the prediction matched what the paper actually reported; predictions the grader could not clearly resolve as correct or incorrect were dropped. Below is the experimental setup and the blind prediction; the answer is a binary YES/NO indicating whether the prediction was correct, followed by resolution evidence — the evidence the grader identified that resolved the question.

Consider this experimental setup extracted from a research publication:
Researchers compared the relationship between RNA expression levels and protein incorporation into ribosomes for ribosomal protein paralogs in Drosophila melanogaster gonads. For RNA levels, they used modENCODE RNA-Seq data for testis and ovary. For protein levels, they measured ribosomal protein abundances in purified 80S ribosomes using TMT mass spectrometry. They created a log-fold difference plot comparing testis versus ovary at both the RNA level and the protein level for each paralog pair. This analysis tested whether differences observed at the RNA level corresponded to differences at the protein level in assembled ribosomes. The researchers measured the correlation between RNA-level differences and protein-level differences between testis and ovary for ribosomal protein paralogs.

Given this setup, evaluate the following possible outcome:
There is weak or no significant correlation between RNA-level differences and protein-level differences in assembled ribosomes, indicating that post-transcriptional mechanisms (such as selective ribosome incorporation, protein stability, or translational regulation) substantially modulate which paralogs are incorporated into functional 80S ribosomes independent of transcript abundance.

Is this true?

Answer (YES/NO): NO